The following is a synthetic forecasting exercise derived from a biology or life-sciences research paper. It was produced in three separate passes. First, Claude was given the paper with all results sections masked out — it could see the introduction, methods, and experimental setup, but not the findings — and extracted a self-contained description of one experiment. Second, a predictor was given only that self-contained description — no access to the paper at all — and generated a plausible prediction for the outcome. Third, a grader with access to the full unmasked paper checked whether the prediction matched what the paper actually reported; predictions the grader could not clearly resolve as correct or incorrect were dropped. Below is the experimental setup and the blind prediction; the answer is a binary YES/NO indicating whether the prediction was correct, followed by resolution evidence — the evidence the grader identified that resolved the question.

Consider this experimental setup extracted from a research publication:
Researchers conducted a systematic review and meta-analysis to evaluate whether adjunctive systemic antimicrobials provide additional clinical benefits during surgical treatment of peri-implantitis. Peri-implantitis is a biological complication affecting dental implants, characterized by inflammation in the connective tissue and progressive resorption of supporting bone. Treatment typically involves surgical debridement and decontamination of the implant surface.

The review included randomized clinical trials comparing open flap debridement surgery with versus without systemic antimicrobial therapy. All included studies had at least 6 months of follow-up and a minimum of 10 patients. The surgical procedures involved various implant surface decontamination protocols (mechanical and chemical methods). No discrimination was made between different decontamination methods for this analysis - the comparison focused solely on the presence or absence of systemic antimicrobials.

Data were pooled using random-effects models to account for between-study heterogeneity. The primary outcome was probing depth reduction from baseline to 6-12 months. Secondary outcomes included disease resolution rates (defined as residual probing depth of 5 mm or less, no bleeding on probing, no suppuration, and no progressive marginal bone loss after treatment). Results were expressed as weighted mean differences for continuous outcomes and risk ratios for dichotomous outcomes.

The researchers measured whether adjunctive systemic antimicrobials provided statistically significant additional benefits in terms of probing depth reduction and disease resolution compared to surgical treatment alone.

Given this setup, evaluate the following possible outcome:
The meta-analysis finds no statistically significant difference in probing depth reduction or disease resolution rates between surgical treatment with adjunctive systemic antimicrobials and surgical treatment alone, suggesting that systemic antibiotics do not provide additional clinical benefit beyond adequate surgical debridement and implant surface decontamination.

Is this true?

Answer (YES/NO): NO